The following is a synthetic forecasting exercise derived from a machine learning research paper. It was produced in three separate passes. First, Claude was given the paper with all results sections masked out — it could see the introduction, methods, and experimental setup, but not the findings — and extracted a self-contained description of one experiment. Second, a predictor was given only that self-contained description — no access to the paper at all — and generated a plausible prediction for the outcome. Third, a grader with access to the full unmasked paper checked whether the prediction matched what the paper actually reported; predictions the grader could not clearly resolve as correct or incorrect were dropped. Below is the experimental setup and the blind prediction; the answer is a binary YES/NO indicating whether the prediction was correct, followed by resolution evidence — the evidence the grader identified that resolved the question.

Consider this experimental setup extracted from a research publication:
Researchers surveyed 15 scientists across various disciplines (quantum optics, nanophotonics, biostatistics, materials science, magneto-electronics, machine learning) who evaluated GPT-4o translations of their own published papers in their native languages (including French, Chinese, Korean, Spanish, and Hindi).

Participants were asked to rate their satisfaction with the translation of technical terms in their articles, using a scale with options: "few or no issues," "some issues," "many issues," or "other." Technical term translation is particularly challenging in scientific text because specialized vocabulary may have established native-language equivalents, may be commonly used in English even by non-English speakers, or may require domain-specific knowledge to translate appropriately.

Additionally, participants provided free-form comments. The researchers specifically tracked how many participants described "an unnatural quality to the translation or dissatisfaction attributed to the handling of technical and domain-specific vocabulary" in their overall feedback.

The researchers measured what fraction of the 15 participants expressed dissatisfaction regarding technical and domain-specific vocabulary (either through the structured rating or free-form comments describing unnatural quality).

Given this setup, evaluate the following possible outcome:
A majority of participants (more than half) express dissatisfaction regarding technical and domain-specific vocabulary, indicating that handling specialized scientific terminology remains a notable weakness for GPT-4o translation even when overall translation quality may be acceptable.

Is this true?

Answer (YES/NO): YES